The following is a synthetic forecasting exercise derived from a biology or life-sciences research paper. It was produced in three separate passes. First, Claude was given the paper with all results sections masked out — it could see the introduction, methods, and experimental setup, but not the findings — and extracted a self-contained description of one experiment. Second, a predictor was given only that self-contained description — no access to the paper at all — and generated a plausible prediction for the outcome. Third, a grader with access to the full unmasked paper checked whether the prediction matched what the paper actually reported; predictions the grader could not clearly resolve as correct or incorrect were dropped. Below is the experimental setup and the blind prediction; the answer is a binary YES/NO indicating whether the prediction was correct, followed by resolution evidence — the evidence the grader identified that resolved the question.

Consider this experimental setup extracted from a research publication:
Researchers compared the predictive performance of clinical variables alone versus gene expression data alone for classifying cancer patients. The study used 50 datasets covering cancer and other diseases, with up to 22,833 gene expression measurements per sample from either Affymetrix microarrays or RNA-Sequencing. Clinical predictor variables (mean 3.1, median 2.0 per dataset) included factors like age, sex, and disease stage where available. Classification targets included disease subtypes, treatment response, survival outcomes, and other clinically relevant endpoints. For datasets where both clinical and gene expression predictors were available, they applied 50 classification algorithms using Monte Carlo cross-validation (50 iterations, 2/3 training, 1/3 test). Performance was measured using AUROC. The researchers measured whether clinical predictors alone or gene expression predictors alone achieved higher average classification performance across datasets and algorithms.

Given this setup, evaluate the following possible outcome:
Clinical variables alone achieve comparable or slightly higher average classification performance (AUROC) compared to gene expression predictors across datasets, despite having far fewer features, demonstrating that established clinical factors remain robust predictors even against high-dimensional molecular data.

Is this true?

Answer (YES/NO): NO